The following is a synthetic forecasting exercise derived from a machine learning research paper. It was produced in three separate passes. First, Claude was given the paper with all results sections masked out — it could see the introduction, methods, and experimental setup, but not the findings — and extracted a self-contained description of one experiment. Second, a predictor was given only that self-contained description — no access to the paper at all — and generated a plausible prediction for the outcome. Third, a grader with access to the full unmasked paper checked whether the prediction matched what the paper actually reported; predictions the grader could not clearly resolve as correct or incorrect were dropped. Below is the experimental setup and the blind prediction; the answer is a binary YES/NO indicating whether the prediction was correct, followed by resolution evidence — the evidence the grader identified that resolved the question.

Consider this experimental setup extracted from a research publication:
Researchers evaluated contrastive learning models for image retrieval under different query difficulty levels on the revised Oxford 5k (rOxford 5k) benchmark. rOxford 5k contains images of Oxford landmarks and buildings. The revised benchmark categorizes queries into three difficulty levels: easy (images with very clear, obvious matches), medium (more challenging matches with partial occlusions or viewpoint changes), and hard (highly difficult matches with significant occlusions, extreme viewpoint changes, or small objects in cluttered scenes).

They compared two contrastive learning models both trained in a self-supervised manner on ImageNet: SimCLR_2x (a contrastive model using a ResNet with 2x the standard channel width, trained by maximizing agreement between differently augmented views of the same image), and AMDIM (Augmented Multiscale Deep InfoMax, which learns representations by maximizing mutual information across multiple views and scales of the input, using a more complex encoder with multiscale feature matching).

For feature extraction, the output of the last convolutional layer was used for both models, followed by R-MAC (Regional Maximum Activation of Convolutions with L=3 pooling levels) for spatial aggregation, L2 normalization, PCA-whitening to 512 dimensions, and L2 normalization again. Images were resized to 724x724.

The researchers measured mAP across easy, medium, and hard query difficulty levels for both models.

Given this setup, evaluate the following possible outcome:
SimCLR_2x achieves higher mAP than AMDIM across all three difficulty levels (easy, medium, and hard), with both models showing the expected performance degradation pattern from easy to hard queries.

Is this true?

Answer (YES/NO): YES